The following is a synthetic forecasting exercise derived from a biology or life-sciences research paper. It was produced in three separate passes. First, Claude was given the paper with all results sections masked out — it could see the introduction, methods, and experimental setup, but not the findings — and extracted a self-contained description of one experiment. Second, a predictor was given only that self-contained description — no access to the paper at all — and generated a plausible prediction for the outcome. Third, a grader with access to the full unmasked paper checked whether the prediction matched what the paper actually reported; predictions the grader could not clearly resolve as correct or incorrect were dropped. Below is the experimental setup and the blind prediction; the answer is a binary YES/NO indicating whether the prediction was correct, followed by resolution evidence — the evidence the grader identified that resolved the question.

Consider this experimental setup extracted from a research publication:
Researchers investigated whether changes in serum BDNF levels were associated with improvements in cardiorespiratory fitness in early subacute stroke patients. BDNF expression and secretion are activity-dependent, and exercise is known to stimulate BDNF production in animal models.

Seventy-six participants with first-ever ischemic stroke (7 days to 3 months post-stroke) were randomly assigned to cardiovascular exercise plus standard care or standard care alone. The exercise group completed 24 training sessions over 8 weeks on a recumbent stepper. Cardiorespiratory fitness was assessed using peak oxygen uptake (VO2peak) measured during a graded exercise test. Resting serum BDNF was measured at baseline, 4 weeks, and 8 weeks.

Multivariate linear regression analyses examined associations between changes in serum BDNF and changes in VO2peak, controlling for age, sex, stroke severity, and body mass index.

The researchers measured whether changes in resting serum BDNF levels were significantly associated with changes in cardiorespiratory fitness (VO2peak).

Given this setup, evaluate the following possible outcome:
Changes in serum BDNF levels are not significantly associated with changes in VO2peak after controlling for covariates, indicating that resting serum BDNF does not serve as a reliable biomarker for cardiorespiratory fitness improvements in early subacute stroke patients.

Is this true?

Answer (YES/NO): YES